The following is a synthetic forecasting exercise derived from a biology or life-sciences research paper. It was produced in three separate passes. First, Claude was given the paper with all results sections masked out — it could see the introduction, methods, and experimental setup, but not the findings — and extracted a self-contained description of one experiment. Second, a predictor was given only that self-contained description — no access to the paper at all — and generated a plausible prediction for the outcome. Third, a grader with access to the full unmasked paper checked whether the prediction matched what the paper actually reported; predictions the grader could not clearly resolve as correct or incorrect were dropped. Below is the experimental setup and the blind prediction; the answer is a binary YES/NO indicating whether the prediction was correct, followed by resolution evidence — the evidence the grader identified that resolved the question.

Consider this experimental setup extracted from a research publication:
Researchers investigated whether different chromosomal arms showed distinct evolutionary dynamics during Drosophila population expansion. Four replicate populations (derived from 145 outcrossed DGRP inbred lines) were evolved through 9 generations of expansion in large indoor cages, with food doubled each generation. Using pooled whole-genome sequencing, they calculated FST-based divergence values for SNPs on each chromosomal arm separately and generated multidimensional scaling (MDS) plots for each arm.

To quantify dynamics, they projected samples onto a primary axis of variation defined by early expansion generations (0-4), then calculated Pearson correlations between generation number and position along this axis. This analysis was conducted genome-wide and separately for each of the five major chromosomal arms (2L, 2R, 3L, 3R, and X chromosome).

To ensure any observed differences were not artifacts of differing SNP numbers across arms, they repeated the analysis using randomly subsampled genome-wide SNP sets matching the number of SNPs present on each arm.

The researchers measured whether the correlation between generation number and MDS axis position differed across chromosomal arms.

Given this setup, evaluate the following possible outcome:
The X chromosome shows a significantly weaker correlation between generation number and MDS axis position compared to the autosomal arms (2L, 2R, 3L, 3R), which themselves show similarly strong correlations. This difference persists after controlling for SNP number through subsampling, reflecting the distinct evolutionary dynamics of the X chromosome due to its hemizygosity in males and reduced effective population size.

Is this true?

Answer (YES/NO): NO